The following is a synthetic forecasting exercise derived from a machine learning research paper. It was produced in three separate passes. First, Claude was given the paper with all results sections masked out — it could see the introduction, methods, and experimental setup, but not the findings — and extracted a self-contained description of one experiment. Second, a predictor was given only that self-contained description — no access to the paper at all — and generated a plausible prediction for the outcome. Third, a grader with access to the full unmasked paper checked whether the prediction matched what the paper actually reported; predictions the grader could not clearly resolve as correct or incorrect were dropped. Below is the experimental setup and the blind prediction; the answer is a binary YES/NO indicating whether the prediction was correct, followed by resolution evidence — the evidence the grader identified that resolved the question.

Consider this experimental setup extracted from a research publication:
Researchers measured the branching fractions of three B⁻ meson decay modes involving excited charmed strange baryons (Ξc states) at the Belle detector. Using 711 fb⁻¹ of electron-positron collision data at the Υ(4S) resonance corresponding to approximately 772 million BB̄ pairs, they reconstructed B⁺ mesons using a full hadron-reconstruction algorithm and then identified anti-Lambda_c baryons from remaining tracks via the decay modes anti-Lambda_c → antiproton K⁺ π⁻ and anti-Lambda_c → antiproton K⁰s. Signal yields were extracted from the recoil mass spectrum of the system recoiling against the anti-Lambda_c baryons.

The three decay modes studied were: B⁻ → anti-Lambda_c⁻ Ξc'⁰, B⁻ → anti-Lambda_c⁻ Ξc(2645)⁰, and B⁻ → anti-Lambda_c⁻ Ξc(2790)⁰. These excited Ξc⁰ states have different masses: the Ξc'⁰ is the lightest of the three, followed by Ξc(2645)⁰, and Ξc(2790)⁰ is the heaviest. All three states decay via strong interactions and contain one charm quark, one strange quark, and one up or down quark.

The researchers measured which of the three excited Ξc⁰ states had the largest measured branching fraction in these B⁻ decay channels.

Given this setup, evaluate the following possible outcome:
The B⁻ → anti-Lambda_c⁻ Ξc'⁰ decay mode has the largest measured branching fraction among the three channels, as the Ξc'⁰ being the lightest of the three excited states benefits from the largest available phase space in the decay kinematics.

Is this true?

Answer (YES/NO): NO